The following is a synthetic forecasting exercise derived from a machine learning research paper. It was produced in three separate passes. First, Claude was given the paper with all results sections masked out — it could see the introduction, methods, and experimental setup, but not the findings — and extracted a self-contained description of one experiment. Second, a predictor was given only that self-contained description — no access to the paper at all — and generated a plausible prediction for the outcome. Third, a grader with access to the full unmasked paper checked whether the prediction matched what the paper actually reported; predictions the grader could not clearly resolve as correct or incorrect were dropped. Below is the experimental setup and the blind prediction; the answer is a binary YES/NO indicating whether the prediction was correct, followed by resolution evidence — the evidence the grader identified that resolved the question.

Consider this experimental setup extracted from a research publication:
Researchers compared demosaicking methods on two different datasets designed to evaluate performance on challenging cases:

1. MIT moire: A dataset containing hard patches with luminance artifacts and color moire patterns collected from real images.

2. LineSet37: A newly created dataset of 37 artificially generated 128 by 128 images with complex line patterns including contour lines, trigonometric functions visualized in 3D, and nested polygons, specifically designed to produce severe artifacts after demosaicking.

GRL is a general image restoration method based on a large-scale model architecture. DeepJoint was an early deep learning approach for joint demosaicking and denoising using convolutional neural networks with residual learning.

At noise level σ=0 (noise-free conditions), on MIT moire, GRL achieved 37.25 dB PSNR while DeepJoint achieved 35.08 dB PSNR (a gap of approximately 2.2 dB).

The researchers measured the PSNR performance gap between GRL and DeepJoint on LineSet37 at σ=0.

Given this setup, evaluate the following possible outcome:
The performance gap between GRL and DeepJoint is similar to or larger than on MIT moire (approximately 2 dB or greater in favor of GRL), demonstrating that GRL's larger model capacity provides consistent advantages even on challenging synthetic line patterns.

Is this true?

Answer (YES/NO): YES